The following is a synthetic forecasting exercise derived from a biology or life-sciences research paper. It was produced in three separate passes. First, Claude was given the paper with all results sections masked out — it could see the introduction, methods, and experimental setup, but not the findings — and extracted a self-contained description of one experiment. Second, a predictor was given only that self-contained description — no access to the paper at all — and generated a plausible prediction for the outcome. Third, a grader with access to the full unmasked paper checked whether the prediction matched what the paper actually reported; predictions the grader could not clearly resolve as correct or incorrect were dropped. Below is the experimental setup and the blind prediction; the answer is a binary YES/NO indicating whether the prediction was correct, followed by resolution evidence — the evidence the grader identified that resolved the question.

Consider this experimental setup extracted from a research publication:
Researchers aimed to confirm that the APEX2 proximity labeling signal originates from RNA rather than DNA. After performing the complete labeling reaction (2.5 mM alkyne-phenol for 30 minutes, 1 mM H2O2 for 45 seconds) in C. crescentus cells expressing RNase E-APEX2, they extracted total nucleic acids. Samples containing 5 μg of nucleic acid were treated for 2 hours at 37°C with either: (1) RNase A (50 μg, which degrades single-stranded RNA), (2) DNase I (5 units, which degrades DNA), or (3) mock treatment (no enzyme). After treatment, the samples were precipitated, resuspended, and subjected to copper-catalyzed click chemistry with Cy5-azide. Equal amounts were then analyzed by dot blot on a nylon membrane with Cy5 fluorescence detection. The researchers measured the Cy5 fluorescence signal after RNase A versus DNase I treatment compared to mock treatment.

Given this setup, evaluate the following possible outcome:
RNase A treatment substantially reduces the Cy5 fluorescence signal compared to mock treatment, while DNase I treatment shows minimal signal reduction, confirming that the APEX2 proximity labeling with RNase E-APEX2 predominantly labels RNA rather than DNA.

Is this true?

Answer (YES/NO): YES